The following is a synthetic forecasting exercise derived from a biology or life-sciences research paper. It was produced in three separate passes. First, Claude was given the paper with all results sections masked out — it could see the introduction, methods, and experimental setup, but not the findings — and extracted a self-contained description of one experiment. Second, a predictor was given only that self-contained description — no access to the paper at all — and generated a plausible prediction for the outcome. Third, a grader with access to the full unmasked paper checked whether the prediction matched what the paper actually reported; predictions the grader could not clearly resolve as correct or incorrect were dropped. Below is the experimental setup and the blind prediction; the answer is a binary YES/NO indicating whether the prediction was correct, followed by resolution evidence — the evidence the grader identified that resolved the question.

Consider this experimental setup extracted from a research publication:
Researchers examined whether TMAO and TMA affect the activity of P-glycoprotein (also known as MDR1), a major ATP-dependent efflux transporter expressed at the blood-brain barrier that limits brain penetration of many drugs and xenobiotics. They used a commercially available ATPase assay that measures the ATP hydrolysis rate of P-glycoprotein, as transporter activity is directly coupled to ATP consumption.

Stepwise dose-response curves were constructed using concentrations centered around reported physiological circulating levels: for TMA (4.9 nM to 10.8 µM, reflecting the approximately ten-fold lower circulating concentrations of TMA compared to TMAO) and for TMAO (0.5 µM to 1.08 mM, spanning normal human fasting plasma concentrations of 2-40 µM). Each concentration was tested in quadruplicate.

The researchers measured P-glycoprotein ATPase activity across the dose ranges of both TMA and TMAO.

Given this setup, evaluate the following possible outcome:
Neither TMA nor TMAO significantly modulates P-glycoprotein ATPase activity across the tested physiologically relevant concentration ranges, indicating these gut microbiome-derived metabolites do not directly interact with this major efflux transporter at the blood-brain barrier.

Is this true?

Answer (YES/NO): YES